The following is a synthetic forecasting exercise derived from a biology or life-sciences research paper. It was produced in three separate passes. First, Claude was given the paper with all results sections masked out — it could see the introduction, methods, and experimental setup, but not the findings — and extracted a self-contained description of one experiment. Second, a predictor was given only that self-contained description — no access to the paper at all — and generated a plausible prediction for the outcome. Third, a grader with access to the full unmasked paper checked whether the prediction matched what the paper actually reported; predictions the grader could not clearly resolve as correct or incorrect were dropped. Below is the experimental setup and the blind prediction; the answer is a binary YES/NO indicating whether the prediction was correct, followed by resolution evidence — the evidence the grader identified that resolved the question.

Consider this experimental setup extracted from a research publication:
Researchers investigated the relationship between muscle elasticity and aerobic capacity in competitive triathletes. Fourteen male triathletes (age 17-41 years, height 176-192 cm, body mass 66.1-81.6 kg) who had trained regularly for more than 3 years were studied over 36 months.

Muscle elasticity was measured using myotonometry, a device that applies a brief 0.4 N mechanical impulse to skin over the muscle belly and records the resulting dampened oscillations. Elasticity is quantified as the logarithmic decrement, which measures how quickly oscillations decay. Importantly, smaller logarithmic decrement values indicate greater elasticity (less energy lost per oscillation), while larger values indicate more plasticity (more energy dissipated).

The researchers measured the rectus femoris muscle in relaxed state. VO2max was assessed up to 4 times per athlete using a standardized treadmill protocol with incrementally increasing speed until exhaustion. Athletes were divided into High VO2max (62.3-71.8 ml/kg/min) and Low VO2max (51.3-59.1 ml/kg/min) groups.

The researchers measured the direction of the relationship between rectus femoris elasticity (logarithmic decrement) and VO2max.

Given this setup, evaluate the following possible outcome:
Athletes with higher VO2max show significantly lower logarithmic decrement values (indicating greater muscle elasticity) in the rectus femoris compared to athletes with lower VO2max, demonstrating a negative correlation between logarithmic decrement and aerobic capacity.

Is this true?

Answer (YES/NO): YES